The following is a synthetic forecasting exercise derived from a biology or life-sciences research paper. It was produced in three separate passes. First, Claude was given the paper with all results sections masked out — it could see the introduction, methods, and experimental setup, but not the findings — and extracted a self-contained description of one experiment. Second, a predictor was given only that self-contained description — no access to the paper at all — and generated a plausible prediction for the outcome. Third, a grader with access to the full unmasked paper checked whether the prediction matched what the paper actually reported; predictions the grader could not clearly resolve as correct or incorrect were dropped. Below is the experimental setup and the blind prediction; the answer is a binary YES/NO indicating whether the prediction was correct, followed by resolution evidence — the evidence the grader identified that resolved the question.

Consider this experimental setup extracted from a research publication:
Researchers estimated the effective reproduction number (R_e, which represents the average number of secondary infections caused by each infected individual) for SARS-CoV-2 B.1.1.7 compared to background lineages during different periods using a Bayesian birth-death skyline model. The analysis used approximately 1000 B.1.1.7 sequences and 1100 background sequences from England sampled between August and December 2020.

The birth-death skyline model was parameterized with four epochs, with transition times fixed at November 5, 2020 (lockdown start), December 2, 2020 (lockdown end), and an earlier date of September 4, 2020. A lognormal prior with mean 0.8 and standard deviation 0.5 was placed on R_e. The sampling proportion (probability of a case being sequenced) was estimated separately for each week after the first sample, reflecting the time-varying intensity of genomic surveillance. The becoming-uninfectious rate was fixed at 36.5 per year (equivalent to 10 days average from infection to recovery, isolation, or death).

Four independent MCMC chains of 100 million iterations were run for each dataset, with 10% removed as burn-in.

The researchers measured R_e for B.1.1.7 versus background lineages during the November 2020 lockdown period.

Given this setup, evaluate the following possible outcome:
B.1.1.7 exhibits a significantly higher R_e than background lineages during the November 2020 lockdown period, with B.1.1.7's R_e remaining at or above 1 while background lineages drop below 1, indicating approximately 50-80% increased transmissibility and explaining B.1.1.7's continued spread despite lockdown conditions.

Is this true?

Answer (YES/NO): NO